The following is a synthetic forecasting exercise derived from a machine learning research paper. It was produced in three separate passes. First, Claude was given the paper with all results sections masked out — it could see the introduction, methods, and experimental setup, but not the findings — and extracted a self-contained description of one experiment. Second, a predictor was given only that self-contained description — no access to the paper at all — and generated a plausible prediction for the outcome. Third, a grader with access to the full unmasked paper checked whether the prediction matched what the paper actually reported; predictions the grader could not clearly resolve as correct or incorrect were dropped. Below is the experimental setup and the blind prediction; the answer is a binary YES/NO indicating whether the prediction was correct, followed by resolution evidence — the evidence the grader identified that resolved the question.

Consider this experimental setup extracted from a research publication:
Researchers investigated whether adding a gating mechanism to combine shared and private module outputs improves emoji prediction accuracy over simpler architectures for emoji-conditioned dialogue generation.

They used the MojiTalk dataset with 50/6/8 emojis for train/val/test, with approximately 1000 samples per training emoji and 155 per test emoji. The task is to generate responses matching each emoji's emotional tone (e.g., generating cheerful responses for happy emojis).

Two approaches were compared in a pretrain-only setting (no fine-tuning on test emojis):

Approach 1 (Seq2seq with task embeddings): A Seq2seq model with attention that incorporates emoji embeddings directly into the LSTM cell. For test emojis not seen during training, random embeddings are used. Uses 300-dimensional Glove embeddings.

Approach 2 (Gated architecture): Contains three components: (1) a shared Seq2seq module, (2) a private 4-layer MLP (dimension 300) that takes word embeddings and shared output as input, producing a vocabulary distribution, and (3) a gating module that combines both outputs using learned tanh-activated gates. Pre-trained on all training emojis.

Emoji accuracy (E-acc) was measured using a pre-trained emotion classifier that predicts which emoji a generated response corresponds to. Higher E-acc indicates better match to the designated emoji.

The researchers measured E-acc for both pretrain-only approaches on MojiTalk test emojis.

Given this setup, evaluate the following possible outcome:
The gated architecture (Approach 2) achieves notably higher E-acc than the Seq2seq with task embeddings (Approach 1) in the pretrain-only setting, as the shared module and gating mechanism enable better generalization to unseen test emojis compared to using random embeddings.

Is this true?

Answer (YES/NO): NO